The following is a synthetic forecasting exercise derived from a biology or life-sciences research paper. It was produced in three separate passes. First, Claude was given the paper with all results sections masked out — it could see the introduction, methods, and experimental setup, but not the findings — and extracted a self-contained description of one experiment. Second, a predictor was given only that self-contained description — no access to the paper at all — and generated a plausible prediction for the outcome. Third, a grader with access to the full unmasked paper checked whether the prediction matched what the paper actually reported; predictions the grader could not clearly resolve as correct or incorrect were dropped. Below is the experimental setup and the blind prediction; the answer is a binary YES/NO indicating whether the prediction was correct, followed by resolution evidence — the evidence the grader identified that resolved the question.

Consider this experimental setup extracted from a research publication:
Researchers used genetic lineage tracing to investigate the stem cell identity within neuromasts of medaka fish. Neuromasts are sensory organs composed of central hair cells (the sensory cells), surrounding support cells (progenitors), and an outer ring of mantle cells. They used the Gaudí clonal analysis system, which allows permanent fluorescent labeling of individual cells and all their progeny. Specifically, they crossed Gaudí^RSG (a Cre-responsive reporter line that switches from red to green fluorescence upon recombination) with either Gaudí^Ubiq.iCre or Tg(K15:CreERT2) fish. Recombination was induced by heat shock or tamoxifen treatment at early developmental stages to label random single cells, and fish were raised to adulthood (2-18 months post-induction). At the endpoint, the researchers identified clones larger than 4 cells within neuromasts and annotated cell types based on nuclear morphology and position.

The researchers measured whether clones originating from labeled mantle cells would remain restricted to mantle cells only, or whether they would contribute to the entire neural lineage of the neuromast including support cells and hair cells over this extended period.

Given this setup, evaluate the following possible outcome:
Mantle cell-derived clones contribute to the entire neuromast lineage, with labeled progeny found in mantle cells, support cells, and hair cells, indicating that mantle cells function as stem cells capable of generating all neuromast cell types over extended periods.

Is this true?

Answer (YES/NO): YES